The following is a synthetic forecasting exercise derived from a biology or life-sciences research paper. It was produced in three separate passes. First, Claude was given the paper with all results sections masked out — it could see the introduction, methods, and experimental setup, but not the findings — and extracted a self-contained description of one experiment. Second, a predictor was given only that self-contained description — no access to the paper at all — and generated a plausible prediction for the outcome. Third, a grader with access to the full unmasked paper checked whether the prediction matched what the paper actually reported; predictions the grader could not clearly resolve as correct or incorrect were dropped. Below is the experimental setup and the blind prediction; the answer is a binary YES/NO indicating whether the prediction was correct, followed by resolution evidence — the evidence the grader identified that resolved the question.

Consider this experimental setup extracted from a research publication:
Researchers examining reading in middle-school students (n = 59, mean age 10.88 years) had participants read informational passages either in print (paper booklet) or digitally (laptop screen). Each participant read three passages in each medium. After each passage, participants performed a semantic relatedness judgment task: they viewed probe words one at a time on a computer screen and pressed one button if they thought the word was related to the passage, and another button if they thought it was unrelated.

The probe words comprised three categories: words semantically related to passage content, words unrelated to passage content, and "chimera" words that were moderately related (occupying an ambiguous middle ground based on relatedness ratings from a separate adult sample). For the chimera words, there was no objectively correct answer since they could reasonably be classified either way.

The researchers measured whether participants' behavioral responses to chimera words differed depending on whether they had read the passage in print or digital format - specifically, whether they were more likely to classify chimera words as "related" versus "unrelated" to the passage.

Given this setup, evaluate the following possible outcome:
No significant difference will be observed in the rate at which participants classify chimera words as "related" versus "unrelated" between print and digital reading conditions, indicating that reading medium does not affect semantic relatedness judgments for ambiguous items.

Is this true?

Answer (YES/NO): YES